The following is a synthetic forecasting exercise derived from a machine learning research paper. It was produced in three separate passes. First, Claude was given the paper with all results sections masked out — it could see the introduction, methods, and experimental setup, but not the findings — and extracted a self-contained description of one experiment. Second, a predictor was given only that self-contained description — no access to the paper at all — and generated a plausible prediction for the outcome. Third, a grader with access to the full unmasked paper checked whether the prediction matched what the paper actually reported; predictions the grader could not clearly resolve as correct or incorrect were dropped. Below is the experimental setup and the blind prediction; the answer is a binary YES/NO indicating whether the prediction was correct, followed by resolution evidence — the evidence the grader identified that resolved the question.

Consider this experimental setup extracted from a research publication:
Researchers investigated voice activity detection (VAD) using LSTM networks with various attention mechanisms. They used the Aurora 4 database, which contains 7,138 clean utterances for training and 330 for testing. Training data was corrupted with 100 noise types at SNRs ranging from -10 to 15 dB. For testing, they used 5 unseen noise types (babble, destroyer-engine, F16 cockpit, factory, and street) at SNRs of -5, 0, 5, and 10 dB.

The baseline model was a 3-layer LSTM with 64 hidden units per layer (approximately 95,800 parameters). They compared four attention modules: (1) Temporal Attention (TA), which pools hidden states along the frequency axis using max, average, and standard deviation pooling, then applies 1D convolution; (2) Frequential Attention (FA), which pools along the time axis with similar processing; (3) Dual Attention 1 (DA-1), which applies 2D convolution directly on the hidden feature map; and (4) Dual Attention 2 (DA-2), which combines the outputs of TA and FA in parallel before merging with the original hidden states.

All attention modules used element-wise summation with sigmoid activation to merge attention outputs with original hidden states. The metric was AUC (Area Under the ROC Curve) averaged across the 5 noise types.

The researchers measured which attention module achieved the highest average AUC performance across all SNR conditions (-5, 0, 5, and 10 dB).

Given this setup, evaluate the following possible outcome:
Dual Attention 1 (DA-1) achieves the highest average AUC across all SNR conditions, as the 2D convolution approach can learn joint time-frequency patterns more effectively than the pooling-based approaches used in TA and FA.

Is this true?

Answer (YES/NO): NO